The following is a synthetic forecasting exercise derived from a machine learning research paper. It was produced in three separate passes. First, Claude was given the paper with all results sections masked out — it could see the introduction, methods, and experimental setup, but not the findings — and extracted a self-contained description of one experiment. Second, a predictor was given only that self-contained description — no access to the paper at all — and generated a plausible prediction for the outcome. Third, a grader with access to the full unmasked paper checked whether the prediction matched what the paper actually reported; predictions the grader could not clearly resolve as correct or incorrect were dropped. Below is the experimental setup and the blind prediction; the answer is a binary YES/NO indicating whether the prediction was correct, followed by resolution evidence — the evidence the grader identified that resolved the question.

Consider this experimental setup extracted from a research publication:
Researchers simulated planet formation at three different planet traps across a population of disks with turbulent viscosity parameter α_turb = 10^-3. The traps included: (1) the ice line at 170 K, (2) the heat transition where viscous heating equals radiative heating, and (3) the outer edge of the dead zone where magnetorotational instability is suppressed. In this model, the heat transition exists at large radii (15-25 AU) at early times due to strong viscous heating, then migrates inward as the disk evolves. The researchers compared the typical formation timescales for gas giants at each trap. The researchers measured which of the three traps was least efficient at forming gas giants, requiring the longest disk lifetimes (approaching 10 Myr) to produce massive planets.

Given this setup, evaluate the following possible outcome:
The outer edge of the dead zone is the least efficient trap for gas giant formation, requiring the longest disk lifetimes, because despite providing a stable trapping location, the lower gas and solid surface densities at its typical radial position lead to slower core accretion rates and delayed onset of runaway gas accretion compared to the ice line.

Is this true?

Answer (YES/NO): NO